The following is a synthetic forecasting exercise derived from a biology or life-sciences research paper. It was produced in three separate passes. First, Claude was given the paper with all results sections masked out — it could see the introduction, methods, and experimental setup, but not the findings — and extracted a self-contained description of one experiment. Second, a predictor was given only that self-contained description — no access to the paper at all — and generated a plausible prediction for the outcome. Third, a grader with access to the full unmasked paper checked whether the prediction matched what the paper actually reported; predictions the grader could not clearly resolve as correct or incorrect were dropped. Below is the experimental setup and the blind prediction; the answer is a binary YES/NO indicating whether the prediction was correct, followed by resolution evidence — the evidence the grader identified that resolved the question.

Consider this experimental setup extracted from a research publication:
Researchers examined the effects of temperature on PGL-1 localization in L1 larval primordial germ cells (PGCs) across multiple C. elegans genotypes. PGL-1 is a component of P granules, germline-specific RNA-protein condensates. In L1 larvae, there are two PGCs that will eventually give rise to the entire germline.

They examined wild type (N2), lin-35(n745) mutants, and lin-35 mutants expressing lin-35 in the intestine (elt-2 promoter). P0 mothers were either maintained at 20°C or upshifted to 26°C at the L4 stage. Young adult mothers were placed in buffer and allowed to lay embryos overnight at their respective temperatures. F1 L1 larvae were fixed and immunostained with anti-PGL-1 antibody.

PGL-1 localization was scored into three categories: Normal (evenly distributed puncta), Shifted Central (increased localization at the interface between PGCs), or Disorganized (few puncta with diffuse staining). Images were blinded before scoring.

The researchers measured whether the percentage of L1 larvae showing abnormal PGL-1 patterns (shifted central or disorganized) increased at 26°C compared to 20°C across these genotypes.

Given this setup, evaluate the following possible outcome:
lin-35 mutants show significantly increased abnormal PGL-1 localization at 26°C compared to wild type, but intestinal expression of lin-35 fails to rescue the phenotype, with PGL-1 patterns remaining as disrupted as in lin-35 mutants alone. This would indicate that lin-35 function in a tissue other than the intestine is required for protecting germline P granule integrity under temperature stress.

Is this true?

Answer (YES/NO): NO